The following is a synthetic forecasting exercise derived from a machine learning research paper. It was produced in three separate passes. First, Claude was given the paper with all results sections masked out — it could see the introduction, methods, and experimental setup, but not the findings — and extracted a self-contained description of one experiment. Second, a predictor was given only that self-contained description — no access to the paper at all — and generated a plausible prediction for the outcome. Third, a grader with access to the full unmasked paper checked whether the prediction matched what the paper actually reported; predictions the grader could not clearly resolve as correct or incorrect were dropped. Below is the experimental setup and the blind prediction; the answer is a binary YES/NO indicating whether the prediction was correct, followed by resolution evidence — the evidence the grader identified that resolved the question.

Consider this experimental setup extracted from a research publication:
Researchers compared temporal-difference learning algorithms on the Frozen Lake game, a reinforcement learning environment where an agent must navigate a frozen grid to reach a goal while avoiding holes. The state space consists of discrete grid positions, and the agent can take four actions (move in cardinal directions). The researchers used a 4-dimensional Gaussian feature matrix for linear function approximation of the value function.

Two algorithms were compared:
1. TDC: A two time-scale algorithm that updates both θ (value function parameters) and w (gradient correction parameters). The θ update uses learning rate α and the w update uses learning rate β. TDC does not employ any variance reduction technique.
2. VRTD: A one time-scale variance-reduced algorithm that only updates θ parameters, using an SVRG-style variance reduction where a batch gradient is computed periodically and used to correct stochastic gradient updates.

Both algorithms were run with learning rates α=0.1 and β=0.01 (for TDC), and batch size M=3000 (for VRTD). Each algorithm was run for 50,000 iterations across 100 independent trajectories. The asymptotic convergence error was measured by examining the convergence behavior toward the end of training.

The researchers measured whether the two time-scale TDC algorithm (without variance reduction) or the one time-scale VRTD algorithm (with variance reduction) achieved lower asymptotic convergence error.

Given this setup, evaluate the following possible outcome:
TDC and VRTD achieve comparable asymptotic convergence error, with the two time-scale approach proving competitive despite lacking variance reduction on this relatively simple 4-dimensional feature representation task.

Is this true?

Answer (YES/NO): YES